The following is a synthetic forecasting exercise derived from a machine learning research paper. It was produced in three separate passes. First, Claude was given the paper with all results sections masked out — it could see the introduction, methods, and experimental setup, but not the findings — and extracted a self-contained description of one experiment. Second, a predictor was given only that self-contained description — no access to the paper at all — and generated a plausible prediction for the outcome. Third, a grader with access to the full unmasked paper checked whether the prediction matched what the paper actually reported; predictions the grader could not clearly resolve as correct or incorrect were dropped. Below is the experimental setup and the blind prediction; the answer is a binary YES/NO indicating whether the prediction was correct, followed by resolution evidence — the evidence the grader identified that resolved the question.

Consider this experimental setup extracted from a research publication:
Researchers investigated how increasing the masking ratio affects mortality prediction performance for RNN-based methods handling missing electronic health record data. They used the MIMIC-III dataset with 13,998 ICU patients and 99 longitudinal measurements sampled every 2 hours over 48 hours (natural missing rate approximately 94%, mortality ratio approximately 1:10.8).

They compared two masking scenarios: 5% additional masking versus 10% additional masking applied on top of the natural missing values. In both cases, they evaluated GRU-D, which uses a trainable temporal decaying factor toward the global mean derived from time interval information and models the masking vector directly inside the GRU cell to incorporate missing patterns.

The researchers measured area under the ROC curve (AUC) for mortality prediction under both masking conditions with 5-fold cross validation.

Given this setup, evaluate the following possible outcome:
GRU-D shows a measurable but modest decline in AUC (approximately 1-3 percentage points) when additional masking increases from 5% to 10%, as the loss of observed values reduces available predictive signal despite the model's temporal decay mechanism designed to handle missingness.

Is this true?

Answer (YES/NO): NO